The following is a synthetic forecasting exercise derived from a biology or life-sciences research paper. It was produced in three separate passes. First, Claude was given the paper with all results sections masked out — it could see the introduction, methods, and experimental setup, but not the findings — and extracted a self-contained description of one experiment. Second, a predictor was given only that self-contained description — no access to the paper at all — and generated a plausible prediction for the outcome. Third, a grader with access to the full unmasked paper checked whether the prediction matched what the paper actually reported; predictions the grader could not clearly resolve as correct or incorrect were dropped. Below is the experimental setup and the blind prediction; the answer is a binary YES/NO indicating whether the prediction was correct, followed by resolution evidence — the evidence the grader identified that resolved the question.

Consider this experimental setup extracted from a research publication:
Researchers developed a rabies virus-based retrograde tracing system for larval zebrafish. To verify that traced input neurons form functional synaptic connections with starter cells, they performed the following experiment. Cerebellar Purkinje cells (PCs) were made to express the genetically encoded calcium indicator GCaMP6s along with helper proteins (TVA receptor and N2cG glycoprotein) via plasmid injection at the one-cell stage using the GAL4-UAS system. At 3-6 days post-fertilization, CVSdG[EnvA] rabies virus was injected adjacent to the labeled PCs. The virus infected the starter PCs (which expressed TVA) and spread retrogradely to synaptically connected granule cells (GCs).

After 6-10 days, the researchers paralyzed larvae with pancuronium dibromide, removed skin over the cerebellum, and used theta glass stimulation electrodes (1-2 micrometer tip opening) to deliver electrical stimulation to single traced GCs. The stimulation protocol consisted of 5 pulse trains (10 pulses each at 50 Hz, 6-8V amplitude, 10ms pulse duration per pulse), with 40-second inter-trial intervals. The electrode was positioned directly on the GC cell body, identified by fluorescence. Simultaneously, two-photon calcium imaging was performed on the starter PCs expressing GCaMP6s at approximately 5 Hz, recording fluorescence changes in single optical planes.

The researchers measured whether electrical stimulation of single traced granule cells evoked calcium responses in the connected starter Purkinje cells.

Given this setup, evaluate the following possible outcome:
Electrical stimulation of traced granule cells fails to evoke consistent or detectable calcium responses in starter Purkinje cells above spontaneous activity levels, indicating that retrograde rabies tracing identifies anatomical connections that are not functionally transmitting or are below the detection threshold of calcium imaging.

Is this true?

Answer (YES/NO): NO